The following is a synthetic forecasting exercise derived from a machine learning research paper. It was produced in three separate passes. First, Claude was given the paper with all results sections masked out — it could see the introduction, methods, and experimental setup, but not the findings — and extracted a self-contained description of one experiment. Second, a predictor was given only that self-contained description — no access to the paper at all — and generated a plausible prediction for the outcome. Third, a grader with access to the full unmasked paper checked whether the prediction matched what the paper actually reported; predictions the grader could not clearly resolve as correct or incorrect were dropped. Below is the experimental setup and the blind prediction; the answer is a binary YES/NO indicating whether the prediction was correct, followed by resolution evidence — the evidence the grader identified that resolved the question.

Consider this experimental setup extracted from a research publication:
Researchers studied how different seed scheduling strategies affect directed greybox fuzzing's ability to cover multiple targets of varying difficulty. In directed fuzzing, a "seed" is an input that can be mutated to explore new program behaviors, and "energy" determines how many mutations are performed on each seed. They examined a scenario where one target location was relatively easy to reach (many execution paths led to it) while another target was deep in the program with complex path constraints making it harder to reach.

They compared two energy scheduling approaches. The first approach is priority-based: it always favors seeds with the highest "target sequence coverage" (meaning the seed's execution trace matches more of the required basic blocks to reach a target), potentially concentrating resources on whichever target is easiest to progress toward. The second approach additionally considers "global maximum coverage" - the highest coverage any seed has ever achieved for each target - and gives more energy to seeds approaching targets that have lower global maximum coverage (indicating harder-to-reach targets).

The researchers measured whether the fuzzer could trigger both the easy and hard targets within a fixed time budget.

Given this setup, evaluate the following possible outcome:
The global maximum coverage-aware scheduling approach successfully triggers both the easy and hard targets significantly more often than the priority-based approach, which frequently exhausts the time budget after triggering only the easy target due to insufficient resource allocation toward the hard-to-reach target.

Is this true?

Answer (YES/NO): YES